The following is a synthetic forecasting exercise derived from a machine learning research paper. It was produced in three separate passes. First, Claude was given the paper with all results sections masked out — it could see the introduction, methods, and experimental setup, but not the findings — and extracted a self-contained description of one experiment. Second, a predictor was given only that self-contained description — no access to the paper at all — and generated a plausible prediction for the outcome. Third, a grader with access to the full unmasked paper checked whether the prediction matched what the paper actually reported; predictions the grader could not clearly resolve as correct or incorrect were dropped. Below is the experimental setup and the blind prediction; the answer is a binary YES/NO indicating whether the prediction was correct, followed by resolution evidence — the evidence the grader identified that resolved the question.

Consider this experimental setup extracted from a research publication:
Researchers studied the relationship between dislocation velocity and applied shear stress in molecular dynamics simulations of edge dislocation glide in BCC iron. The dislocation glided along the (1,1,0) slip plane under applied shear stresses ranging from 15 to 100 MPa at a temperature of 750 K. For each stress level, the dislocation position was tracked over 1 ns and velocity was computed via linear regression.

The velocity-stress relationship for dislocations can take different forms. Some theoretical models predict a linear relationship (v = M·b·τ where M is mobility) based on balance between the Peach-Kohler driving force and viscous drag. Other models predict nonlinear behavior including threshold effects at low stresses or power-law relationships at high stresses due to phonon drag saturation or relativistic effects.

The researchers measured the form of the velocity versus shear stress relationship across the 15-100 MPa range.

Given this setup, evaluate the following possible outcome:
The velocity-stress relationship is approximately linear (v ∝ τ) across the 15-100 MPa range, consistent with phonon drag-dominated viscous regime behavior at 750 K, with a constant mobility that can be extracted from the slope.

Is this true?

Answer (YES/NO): YES